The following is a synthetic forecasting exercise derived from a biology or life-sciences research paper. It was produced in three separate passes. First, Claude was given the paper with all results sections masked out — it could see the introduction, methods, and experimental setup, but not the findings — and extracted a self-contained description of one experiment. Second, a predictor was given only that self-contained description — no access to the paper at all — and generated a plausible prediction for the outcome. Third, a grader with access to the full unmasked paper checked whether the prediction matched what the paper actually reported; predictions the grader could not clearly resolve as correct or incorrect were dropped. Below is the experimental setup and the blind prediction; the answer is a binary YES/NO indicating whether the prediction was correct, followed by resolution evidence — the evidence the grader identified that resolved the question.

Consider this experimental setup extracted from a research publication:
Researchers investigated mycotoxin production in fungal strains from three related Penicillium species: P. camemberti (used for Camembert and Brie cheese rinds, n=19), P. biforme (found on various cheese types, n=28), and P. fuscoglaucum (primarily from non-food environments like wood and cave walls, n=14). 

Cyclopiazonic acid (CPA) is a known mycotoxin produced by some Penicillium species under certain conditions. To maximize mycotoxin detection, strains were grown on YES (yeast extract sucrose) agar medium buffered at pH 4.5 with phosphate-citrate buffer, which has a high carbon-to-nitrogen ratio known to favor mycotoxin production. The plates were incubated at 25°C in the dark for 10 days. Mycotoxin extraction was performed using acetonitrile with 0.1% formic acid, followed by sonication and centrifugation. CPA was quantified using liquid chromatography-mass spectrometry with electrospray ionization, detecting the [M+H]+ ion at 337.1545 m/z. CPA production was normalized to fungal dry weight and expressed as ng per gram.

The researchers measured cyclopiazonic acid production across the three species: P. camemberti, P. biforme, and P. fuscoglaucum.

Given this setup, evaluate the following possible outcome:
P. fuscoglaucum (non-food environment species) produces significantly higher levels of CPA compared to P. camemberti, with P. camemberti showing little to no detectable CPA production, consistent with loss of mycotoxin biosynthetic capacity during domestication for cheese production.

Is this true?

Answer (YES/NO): NO